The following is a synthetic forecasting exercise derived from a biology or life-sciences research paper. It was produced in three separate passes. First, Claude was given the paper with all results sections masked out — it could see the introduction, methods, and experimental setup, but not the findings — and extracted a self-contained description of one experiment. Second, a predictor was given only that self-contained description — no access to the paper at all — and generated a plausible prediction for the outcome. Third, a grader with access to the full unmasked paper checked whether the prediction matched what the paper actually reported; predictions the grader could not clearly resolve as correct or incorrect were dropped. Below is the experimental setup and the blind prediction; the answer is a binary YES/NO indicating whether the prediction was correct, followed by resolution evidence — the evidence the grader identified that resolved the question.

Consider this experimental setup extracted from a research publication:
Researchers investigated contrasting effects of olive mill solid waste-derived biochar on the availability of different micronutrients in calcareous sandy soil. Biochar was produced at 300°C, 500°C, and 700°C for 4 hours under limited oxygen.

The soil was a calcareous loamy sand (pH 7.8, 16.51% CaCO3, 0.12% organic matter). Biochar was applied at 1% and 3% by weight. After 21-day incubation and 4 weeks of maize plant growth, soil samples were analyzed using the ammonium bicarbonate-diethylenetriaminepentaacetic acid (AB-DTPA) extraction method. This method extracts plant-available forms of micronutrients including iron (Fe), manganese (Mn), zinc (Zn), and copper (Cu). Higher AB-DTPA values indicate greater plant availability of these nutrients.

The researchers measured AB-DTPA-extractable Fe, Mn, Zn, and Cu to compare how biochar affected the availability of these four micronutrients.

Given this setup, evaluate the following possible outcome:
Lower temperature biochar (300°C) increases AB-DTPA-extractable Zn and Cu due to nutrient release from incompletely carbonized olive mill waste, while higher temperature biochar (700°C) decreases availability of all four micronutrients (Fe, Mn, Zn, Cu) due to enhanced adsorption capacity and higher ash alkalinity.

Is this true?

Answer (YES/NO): NO